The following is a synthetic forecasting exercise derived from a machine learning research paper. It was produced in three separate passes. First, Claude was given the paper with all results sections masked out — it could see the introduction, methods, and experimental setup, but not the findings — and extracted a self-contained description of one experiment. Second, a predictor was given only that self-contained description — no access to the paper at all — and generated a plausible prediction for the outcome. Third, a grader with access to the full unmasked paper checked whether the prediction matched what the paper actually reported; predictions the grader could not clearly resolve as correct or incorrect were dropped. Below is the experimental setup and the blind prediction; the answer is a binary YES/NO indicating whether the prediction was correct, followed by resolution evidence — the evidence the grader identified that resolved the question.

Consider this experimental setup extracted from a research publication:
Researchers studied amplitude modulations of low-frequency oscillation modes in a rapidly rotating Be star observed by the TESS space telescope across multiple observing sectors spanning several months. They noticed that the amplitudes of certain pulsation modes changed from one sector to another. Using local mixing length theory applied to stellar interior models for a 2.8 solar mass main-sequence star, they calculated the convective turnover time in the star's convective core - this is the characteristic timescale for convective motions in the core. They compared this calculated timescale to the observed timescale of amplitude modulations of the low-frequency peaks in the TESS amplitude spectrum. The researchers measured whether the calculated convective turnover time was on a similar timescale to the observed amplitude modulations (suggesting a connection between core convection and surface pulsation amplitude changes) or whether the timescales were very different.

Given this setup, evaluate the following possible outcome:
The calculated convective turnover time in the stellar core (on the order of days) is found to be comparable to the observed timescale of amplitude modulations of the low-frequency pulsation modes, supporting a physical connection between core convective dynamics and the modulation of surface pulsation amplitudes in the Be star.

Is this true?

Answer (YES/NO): NO